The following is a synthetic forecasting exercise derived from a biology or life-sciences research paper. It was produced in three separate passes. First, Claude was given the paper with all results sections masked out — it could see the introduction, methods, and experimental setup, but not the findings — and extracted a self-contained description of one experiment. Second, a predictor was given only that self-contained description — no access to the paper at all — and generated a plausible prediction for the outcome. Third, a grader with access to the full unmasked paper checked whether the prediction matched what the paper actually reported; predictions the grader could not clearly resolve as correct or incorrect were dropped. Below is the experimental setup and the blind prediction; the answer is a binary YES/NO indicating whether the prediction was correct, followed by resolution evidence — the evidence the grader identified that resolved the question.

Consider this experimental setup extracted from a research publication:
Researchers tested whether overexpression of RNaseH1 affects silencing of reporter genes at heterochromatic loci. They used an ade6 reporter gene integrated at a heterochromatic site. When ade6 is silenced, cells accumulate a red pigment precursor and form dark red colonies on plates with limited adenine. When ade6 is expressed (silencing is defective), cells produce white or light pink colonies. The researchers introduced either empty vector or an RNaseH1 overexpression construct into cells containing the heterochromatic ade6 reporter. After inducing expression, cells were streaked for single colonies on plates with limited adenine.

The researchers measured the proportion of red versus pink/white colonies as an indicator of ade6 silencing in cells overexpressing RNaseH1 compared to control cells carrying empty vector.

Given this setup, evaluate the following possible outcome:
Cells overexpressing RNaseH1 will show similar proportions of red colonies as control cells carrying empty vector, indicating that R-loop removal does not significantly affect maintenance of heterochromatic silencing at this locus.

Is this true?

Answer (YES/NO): NO